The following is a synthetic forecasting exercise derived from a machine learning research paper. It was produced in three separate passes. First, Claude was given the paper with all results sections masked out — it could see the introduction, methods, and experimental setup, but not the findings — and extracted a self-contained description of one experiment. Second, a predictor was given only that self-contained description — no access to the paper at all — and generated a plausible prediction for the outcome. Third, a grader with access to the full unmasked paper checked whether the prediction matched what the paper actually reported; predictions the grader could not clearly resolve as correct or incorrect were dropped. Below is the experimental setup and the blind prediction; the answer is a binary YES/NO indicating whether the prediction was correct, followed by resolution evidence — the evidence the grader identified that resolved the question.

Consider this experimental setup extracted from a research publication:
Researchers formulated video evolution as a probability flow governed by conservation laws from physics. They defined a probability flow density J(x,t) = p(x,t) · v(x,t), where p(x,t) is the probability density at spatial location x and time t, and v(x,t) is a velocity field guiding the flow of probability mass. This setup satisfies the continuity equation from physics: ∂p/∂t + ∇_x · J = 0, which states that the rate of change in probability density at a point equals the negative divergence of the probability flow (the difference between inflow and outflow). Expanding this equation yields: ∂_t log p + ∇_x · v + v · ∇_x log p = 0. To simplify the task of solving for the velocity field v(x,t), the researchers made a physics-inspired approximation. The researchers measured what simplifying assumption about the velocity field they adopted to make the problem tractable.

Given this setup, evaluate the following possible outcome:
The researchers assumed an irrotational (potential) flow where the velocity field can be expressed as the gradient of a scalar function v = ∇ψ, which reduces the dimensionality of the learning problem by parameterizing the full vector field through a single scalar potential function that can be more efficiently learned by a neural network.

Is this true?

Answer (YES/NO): NO